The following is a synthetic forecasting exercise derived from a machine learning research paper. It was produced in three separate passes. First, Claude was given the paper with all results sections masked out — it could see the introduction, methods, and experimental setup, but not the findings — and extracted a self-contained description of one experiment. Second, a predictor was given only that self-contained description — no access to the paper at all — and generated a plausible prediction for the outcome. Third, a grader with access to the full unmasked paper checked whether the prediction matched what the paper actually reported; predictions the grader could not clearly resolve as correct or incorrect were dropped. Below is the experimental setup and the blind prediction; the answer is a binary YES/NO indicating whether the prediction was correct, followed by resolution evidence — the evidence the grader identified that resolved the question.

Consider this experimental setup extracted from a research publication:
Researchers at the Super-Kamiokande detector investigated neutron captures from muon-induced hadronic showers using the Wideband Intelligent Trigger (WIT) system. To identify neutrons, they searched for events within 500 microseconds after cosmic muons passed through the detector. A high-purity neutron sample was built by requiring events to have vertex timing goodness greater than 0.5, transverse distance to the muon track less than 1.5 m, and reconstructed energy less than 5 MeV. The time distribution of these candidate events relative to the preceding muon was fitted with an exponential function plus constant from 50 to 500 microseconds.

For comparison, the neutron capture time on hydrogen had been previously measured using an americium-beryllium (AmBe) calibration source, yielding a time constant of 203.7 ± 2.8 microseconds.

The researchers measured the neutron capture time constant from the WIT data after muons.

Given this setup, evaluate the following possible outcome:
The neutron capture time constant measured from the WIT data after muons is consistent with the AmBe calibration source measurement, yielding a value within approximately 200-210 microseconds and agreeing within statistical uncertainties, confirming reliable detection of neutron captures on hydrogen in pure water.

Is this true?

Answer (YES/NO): NO